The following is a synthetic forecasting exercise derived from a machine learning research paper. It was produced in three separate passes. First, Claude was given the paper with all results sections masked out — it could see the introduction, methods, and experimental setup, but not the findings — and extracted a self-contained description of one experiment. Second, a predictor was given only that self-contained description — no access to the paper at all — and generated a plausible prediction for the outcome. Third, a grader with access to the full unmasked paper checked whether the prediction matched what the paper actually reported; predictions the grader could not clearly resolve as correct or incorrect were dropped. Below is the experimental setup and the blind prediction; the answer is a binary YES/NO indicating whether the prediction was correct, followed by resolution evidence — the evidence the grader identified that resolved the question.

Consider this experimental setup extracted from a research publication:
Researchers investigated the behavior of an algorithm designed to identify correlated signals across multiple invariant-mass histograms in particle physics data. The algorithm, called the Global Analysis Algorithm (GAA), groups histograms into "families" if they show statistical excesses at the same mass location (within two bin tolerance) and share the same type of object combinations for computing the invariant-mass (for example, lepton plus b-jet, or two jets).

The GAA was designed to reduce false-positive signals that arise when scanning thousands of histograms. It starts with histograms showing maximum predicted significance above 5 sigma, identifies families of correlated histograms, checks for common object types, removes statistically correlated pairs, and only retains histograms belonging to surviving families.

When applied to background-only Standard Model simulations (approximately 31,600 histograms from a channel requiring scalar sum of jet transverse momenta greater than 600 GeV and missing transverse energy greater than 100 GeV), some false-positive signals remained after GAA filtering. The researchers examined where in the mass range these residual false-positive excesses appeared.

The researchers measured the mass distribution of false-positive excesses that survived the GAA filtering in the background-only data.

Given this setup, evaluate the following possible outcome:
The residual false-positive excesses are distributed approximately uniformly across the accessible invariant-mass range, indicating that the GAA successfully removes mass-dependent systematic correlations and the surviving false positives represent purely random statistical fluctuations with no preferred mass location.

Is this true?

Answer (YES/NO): NO